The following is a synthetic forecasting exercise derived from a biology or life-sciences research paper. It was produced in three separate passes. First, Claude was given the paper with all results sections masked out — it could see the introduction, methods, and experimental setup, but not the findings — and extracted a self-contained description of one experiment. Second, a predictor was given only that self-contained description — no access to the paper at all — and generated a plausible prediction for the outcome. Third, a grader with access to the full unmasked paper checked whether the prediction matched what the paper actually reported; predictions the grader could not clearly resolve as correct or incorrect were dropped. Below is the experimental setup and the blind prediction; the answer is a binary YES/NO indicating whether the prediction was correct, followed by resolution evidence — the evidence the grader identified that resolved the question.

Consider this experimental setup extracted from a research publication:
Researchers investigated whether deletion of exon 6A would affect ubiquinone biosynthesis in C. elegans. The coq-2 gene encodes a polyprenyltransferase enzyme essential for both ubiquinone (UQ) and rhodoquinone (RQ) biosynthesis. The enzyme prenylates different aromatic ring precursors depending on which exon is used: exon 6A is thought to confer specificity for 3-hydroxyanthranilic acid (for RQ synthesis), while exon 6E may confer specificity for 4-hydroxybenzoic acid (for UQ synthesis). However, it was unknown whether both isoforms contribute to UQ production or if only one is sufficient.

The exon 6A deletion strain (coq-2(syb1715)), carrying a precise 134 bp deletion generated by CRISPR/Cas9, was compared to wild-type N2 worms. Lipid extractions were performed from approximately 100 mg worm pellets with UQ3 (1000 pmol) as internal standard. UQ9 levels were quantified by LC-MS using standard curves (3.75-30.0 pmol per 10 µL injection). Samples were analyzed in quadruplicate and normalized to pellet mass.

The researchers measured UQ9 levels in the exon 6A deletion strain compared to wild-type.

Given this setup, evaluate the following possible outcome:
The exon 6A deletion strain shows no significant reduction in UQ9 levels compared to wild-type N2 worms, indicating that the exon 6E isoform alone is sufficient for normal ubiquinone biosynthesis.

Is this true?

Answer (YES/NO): NO